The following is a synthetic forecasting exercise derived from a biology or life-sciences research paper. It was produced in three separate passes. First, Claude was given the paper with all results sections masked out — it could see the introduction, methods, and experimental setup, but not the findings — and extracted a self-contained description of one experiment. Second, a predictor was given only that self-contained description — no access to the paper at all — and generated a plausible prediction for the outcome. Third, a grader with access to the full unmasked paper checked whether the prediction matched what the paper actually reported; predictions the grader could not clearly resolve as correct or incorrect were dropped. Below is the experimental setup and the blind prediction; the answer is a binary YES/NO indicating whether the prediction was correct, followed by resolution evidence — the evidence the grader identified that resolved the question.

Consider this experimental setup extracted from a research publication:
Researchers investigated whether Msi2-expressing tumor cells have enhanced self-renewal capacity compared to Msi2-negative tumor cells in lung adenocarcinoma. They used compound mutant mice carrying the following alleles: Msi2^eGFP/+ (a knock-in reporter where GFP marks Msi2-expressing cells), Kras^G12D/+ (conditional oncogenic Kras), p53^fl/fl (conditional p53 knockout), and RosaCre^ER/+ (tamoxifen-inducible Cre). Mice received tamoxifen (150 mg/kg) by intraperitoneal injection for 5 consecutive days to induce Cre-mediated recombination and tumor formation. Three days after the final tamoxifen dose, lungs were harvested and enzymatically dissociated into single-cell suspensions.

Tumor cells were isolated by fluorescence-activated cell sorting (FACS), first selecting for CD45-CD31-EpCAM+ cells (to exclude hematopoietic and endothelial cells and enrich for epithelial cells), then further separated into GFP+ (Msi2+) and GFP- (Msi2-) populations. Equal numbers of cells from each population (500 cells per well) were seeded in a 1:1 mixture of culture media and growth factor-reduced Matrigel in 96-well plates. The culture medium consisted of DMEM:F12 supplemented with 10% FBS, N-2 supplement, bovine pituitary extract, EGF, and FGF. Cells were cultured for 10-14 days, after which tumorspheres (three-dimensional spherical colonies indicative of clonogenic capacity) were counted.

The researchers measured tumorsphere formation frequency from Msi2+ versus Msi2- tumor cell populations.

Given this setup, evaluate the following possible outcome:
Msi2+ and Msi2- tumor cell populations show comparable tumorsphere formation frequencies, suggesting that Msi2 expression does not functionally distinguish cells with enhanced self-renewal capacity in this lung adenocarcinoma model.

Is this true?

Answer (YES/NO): NO